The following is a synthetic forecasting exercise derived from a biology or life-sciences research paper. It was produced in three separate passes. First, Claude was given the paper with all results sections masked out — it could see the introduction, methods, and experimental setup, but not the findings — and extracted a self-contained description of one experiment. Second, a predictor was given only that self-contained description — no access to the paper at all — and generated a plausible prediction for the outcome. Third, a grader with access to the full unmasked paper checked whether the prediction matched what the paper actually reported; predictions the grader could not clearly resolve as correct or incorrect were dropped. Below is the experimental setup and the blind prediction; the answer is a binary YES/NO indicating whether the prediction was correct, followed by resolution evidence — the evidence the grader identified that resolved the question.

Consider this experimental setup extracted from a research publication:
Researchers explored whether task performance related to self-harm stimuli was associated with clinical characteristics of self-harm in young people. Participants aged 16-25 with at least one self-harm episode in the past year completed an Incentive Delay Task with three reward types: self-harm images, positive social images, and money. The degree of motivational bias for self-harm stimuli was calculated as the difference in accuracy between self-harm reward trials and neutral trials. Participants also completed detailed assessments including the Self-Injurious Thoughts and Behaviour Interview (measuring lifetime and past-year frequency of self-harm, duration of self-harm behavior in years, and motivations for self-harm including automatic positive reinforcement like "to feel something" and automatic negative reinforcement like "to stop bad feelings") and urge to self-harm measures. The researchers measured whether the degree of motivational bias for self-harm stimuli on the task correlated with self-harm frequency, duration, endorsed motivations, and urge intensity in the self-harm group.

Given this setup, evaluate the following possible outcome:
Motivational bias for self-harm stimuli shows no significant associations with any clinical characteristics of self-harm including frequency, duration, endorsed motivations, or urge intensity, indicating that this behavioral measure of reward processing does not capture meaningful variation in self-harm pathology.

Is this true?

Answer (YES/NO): NO